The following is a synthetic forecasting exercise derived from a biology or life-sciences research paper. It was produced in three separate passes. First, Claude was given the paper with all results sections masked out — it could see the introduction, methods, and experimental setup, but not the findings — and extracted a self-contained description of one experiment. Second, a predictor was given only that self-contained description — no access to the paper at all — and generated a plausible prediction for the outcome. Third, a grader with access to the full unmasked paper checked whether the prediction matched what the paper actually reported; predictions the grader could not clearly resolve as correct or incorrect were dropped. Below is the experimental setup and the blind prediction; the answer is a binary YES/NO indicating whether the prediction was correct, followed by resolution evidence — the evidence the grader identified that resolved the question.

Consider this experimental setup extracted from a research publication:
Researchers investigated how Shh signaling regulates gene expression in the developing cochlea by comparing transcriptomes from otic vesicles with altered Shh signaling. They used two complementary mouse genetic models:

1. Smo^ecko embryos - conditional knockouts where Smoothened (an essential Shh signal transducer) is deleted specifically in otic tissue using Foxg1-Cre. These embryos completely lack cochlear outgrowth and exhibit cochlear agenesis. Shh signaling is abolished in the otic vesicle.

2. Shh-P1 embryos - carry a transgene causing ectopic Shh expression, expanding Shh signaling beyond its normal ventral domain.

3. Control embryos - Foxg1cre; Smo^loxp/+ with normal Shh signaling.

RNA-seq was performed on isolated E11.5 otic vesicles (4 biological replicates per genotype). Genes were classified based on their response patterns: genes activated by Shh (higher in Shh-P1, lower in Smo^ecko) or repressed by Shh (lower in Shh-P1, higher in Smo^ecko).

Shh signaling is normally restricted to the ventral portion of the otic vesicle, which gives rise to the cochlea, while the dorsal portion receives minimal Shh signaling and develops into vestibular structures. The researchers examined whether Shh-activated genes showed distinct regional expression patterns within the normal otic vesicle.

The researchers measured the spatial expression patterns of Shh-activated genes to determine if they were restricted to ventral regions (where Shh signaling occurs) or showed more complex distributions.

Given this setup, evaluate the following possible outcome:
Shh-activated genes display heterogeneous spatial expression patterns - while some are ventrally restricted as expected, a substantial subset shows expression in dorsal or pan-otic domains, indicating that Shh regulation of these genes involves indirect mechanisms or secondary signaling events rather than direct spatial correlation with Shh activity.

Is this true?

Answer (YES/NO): NO